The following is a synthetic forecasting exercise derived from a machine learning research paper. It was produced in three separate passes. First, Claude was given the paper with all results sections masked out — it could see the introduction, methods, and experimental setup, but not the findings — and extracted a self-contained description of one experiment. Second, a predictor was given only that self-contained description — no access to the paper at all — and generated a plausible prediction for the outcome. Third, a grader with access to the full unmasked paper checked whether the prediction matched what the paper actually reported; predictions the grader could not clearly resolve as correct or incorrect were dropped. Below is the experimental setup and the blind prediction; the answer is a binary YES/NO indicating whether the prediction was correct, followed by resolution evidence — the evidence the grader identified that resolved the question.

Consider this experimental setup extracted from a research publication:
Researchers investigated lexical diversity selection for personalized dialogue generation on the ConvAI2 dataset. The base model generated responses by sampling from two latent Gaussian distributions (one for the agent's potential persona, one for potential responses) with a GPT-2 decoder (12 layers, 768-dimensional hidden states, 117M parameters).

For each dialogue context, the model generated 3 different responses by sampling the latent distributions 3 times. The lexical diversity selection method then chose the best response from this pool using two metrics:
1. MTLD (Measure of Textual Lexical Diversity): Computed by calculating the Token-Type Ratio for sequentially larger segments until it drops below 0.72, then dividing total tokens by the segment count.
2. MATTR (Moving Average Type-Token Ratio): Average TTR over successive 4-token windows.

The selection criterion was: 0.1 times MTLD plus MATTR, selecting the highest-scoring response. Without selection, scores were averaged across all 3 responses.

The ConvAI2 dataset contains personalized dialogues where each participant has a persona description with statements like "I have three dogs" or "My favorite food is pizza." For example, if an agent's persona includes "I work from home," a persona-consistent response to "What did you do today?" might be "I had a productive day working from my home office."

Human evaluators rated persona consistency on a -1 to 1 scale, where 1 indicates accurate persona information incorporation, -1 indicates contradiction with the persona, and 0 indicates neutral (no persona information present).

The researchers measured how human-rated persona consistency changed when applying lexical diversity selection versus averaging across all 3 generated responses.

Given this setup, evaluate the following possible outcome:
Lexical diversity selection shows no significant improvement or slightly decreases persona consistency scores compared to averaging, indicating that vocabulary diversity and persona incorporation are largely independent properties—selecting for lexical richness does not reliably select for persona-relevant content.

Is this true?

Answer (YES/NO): NO